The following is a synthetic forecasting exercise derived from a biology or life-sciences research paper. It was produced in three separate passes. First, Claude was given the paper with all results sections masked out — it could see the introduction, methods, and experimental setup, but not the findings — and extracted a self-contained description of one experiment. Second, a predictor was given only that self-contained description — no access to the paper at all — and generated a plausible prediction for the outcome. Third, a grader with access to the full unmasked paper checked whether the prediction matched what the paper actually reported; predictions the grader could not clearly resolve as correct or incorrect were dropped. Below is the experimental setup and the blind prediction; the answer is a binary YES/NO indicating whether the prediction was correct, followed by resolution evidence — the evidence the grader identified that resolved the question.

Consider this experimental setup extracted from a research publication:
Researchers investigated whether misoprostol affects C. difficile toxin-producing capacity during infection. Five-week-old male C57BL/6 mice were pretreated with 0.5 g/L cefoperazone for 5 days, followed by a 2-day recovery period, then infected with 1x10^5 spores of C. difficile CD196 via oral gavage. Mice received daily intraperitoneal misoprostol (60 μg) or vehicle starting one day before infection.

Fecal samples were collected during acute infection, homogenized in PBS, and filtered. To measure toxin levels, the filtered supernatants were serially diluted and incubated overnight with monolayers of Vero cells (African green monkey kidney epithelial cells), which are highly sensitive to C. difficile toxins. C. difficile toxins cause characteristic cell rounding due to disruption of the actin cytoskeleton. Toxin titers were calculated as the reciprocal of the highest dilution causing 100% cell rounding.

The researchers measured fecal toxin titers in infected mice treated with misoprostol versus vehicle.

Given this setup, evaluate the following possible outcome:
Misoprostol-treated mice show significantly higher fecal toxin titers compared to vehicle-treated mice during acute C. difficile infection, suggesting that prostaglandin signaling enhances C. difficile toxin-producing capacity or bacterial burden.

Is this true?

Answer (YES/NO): NO